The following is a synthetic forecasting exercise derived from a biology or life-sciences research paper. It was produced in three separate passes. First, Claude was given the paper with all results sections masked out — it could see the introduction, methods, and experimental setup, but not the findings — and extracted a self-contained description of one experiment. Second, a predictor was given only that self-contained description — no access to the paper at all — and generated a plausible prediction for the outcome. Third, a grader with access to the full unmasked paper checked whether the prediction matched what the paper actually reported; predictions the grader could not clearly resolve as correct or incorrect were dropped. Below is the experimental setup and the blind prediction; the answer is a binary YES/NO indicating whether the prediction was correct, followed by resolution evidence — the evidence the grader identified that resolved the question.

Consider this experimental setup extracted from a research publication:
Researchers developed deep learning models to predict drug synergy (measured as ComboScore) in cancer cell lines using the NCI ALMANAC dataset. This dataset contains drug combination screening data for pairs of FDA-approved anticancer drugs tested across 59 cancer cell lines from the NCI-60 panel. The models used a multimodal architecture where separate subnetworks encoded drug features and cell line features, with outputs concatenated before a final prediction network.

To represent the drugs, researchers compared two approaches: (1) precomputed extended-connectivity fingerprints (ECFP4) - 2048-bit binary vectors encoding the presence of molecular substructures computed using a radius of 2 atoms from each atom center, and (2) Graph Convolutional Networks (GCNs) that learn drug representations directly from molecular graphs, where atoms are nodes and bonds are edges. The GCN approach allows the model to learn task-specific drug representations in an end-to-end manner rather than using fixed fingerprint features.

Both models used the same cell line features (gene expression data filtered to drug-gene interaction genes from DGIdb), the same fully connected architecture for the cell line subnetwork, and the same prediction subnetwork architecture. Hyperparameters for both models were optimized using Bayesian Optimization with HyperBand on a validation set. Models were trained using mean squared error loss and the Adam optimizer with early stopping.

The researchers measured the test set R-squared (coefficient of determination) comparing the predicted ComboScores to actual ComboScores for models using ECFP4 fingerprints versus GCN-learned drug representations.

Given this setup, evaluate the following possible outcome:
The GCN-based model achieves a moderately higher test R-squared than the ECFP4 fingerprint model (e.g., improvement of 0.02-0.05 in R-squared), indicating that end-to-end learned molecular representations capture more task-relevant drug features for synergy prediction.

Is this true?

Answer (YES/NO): NO